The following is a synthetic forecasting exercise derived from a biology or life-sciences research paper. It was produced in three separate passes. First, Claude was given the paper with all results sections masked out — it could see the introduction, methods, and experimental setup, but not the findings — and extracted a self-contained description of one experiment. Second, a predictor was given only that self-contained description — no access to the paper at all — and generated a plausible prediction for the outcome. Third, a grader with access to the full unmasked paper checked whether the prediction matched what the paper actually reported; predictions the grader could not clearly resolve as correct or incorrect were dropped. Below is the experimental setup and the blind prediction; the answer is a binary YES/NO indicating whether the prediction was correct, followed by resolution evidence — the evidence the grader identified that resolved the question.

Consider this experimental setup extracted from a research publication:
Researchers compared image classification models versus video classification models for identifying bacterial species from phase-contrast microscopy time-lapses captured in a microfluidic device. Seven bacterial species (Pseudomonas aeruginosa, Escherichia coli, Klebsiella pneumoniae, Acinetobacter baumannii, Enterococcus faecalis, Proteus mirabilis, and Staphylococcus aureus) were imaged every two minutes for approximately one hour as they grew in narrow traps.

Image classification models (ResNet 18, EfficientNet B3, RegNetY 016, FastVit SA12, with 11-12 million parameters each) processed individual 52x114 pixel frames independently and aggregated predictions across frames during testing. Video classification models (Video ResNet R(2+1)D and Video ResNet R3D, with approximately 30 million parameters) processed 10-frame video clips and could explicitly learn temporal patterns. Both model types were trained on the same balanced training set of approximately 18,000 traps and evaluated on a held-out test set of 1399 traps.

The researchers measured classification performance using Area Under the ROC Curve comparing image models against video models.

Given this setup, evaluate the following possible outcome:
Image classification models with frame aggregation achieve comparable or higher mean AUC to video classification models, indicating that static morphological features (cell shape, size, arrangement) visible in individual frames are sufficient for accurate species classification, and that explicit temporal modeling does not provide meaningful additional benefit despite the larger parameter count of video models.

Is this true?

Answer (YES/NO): NO